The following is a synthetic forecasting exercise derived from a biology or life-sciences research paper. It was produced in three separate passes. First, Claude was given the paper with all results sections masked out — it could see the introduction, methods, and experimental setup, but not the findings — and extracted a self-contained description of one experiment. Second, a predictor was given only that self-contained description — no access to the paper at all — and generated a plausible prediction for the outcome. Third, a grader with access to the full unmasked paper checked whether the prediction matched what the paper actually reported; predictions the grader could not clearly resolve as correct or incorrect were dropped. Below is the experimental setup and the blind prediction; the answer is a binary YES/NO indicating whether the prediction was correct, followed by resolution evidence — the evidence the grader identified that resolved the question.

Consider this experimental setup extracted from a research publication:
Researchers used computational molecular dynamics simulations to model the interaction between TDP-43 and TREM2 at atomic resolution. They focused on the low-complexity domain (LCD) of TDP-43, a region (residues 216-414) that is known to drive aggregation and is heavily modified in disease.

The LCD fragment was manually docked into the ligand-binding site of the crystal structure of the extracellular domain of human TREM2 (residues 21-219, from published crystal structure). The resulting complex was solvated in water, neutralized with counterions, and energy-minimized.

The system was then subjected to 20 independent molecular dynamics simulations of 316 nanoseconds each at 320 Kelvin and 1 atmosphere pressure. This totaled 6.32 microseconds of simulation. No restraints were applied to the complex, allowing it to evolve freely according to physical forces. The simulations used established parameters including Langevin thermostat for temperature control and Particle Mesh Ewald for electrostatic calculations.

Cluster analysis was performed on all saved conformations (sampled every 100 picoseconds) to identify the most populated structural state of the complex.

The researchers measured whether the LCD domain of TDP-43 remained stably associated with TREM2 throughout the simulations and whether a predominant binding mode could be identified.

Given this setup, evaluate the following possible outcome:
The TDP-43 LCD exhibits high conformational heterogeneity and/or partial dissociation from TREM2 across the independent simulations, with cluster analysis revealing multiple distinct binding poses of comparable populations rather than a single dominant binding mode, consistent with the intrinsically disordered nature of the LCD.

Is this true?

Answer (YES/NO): NO